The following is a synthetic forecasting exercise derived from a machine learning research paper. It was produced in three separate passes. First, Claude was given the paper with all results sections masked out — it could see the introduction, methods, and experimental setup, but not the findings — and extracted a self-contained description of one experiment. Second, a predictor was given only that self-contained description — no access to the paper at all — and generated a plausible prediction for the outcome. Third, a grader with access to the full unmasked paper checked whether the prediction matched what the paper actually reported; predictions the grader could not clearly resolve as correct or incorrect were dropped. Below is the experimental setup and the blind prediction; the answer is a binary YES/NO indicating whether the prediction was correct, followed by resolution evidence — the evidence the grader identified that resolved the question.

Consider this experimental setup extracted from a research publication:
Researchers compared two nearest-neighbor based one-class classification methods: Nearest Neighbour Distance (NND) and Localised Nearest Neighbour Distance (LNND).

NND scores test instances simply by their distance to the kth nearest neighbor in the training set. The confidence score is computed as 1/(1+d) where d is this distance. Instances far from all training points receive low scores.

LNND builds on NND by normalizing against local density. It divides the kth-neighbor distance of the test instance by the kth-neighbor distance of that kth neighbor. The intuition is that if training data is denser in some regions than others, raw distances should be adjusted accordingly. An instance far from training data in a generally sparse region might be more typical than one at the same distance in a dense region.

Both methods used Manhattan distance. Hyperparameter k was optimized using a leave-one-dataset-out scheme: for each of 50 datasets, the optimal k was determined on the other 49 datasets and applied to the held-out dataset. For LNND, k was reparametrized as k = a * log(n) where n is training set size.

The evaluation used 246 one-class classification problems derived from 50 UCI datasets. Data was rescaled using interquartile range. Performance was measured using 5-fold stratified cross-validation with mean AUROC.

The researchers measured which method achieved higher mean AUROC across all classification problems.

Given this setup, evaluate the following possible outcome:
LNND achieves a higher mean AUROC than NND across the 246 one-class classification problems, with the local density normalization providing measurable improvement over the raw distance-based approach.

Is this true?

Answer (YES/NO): NO